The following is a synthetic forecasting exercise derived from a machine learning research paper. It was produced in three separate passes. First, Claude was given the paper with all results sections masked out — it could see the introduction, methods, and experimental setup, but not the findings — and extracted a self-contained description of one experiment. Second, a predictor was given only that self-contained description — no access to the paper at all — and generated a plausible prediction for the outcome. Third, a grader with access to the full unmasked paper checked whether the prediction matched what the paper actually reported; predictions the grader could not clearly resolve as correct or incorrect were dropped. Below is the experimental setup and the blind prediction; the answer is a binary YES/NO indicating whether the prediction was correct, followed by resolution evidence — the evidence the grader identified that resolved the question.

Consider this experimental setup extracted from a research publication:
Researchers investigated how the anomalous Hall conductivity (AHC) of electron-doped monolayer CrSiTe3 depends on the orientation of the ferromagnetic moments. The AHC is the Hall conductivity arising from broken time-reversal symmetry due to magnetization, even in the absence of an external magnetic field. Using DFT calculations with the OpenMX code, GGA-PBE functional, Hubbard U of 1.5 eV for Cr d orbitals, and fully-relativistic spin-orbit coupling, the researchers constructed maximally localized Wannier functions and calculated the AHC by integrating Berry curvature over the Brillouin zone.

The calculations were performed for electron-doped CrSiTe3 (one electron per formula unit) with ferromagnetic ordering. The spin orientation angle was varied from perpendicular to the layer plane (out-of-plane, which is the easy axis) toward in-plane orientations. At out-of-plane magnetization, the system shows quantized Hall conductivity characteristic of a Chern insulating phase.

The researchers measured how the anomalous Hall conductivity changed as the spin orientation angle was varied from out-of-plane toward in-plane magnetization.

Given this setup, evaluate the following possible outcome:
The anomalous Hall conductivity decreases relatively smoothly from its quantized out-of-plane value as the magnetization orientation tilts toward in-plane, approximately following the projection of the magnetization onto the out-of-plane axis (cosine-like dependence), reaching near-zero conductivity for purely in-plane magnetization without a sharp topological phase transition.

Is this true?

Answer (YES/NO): NO